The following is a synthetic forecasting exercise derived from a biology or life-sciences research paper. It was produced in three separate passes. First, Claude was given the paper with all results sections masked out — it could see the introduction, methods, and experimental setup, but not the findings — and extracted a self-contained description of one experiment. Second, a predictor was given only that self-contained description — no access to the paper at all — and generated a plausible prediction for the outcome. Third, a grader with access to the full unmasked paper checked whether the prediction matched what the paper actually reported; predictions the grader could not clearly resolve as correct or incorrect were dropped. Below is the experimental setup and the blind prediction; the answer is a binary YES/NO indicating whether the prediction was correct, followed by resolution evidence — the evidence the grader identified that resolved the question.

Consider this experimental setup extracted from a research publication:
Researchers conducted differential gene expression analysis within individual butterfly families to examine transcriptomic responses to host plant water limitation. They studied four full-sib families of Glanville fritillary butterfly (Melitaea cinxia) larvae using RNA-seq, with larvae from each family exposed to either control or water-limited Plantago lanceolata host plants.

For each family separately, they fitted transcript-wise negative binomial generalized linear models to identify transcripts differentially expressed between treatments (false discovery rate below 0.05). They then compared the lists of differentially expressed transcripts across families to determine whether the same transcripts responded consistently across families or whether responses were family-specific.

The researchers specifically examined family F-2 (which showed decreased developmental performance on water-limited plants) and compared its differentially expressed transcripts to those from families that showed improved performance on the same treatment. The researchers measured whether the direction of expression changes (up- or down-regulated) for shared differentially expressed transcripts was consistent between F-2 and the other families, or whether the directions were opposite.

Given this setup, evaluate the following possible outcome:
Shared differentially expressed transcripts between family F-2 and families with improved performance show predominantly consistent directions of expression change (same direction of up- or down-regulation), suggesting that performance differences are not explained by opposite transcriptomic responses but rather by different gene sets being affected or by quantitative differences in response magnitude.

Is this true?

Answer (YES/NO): NO